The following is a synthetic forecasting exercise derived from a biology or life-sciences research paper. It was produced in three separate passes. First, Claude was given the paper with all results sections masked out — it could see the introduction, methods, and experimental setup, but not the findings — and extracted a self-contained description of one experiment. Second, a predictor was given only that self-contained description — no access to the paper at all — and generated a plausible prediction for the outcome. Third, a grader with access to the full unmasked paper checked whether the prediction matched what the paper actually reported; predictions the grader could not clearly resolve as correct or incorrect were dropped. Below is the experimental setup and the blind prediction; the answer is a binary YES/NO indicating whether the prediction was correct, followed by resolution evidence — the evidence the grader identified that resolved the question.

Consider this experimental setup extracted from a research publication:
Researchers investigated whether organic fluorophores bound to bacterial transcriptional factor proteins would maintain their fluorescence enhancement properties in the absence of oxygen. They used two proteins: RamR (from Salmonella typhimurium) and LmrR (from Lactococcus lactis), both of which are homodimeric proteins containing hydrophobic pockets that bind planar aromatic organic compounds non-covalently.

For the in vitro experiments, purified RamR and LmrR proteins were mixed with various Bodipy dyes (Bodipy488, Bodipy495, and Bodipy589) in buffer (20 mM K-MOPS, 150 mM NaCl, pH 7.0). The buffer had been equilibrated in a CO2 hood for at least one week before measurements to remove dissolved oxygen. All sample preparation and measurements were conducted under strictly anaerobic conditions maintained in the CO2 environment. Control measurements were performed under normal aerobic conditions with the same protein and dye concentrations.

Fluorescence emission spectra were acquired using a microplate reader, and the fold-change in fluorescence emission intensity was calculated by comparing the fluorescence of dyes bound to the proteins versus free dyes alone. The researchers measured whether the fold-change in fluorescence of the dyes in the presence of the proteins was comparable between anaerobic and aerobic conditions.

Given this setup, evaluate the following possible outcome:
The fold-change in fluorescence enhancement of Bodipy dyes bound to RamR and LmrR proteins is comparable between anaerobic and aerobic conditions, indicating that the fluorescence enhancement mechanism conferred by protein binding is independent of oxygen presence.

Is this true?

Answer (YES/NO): YES